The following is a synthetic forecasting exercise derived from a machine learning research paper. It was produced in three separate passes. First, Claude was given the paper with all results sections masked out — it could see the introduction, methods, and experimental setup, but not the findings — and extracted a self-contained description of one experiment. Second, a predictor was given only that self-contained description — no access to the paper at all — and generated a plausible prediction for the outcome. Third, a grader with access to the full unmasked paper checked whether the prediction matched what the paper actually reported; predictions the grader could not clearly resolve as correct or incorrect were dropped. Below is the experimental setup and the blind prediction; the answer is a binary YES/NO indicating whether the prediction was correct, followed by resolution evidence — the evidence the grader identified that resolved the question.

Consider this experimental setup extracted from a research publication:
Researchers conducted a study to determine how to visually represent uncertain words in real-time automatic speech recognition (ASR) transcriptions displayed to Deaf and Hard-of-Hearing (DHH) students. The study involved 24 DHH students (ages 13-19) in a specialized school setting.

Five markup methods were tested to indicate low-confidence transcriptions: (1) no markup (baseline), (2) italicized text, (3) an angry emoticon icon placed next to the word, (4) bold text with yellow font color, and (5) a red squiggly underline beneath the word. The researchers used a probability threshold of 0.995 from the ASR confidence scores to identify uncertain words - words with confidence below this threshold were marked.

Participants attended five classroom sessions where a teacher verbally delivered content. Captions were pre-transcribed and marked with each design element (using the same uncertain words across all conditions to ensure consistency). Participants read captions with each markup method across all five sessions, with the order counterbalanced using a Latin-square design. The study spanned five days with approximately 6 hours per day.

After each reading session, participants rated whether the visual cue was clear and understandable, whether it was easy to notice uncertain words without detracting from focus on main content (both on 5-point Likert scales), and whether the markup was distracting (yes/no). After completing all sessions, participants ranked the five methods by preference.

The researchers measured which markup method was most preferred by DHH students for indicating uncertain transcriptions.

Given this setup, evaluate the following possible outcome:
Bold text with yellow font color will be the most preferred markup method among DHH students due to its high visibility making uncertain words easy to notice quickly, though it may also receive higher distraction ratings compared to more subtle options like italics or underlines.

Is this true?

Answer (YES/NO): NO